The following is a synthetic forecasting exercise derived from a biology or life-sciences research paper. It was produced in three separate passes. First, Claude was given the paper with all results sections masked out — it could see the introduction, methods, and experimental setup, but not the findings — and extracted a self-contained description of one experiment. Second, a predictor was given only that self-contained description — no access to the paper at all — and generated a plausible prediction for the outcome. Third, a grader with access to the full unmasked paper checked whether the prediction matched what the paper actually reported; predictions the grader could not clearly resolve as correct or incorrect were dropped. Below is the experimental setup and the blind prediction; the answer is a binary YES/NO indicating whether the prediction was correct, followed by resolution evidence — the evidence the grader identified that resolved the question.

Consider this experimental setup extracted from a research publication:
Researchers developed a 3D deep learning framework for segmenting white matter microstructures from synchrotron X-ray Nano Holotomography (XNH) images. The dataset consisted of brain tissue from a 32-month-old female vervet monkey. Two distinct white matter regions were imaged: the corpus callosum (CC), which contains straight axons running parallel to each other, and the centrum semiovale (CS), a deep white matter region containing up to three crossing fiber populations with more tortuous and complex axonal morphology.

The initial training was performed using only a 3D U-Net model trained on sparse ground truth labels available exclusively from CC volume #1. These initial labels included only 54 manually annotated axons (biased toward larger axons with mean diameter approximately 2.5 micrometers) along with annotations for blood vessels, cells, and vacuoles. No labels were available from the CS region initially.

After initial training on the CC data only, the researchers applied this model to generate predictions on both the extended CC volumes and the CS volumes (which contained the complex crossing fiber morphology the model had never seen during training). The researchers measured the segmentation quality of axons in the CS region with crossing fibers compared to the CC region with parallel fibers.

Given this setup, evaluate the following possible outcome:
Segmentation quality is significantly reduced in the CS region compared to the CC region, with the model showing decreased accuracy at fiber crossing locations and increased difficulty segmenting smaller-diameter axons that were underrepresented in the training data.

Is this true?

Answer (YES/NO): NO